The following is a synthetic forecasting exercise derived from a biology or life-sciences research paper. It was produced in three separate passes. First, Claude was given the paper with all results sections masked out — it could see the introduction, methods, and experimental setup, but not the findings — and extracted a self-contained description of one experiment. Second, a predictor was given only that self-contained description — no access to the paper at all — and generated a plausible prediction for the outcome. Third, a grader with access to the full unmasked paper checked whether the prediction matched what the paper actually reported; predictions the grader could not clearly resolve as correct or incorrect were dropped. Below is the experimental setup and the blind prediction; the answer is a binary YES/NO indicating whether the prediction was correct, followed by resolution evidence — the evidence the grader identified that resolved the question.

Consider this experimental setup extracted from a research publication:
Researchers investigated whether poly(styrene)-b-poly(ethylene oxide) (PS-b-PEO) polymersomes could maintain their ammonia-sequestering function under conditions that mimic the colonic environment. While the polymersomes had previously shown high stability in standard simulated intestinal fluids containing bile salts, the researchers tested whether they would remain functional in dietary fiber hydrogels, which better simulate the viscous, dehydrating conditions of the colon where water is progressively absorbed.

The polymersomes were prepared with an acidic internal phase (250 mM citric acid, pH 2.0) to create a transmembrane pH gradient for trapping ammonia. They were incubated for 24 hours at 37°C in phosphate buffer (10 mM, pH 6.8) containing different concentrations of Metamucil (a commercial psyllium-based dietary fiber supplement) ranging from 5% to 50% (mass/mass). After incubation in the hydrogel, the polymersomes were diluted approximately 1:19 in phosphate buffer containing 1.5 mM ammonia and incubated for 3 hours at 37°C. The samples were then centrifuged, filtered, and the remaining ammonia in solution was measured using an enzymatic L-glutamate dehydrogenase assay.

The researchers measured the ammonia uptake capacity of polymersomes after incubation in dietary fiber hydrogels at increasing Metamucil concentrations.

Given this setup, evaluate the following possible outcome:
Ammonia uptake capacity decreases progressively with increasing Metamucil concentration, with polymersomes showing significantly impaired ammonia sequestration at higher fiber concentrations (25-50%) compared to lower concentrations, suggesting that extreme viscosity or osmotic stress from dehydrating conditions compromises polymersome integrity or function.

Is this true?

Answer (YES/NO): YES